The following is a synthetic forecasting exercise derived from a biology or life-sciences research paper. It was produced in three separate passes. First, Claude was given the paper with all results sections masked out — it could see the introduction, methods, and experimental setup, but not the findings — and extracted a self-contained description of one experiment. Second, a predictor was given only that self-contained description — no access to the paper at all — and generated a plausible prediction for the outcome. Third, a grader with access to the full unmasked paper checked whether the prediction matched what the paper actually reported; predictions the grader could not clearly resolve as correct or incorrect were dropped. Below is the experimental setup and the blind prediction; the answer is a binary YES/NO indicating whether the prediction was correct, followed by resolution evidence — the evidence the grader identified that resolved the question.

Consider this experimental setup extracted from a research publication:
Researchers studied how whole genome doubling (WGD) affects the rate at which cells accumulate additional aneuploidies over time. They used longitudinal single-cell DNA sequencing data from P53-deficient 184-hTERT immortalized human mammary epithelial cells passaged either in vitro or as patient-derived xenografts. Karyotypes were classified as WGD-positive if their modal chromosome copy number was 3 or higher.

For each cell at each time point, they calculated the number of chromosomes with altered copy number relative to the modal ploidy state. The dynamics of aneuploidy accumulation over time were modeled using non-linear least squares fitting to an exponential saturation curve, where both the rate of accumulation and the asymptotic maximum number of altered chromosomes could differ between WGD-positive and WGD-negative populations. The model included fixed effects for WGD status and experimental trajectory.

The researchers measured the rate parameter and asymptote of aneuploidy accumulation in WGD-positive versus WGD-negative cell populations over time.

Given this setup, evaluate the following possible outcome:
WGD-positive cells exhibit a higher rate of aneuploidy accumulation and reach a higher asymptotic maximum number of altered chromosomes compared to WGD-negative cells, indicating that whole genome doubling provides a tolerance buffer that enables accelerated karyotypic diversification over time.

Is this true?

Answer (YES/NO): NO